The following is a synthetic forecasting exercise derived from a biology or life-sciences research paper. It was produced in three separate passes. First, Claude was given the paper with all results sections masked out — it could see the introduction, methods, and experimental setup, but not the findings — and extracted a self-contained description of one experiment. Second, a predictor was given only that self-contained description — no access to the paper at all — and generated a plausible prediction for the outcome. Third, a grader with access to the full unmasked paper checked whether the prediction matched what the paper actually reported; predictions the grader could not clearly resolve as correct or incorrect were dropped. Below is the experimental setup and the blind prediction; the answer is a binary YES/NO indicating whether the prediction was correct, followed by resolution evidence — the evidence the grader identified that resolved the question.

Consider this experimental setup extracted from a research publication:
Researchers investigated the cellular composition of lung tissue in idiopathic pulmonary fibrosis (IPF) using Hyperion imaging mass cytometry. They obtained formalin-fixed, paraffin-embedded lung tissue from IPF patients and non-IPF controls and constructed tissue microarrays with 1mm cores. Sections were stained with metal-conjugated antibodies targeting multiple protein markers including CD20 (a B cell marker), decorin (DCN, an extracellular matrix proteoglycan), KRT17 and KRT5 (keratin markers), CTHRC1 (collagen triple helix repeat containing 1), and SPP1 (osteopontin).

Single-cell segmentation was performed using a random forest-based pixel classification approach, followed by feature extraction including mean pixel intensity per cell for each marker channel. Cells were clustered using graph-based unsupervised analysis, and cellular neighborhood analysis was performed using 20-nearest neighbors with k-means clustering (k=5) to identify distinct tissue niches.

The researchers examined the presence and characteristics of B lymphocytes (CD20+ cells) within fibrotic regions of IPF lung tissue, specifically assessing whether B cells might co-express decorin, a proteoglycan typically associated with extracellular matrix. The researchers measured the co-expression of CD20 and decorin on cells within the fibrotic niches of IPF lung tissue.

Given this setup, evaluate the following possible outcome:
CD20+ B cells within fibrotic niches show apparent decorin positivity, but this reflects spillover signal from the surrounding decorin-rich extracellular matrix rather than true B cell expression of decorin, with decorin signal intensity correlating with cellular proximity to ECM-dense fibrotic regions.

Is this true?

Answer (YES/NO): NO